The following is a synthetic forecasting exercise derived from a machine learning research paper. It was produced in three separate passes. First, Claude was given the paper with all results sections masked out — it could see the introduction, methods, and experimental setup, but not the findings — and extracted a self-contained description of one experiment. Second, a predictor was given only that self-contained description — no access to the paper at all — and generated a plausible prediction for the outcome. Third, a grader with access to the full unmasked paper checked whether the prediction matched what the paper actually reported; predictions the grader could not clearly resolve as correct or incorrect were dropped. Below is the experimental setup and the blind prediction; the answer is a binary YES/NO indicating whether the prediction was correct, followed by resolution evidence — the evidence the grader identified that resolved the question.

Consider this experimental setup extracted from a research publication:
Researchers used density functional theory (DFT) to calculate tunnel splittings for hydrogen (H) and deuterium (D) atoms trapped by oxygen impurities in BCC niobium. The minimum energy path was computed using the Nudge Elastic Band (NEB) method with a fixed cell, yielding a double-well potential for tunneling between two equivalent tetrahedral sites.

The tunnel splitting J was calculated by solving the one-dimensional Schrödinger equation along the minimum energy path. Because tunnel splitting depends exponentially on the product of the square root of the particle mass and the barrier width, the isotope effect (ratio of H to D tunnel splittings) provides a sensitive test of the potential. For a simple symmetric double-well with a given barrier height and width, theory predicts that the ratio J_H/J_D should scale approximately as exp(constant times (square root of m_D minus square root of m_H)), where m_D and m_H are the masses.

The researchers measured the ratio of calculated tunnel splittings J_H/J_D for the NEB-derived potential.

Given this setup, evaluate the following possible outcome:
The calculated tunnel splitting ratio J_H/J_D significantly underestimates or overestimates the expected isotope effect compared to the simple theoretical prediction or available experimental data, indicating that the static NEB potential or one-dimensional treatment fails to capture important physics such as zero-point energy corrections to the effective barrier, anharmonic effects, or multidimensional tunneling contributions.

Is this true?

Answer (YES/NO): NO